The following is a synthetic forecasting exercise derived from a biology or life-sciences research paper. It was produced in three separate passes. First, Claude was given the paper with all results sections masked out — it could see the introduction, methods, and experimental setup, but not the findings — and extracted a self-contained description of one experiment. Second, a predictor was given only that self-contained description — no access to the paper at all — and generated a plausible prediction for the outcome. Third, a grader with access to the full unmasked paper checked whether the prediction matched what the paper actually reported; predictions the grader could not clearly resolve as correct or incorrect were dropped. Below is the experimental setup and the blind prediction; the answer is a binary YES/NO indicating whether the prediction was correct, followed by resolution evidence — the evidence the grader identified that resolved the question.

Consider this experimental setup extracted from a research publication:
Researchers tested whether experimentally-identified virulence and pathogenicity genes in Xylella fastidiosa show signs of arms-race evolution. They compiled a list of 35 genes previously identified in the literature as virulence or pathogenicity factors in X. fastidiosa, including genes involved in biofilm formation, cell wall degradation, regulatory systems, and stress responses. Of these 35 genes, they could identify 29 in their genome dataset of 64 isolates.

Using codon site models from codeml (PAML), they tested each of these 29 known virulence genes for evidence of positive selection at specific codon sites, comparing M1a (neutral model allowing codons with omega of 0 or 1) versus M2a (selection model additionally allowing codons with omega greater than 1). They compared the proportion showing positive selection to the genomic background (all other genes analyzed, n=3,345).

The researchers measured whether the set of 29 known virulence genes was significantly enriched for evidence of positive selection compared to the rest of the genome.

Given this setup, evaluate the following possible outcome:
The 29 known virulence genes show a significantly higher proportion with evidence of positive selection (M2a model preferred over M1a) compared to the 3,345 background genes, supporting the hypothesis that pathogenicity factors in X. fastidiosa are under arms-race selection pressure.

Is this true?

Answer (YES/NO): NO